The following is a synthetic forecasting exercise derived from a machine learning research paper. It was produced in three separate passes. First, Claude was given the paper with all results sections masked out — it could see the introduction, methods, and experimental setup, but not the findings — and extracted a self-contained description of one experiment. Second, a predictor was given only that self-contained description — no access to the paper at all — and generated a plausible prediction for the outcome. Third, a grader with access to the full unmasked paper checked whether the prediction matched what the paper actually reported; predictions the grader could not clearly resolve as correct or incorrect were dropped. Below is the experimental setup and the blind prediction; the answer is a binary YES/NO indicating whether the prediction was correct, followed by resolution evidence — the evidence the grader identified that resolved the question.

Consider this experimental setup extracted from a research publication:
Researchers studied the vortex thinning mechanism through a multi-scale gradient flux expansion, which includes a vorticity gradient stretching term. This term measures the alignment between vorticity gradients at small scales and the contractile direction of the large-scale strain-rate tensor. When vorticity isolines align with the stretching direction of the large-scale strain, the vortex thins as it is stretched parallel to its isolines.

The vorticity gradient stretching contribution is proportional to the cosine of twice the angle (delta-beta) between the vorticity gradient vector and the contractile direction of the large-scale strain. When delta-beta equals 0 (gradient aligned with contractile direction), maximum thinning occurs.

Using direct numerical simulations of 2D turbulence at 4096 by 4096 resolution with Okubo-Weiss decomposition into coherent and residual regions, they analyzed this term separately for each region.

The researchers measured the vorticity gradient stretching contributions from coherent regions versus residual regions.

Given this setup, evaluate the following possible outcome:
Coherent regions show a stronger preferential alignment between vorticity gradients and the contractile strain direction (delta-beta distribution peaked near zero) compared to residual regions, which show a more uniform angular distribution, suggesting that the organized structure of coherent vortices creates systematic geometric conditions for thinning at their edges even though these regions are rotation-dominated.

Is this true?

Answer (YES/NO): NO